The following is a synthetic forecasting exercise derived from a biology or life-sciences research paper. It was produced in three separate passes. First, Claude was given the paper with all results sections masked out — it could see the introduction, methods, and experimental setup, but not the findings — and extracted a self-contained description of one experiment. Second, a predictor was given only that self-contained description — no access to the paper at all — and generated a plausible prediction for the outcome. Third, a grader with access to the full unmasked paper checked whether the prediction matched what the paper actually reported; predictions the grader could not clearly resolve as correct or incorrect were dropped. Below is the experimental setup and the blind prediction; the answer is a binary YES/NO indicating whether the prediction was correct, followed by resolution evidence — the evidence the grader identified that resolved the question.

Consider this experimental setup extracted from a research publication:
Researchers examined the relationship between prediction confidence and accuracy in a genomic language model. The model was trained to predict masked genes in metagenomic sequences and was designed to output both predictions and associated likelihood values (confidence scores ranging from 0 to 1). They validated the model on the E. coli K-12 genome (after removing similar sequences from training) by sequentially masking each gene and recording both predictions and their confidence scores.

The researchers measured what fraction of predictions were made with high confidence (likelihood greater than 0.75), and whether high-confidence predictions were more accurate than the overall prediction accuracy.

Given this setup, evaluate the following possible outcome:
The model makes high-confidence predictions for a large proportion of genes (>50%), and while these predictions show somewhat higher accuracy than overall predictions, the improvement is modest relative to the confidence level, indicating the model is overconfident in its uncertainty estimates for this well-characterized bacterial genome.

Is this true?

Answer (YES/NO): NO